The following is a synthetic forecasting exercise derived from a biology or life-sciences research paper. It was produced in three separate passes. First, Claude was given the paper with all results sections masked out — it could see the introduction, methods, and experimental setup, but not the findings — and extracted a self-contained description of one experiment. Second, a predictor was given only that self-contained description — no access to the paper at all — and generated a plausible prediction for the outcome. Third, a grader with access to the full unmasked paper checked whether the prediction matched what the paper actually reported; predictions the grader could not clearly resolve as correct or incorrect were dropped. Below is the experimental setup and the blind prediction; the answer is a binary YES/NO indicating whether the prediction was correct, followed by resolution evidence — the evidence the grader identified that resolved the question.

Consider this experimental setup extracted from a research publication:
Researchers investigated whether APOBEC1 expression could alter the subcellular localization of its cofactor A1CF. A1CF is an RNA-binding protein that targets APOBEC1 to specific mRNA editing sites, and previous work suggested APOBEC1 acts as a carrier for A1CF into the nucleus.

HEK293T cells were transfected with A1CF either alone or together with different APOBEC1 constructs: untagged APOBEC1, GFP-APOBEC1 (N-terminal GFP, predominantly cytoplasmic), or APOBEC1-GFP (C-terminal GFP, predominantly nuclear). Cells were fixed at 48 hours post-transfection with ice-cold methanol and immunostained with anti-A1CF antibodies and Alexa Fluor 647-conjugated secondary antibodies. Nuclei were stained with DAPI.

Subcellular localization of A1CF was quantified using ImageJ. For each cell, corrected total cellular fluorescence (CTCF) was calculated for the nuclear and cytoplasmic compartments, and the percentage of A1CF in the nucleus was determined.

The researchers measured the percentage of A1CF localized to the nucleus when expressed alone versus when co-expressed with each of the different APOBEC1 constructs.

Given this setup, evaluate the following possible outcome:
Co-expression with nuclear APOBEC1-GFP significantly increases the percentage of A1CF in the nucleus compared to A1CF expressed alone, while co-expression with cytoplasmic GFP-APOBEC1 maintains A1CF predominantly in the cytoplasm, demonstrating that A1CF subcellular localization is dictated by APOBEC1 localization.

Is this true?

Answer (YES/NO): YES